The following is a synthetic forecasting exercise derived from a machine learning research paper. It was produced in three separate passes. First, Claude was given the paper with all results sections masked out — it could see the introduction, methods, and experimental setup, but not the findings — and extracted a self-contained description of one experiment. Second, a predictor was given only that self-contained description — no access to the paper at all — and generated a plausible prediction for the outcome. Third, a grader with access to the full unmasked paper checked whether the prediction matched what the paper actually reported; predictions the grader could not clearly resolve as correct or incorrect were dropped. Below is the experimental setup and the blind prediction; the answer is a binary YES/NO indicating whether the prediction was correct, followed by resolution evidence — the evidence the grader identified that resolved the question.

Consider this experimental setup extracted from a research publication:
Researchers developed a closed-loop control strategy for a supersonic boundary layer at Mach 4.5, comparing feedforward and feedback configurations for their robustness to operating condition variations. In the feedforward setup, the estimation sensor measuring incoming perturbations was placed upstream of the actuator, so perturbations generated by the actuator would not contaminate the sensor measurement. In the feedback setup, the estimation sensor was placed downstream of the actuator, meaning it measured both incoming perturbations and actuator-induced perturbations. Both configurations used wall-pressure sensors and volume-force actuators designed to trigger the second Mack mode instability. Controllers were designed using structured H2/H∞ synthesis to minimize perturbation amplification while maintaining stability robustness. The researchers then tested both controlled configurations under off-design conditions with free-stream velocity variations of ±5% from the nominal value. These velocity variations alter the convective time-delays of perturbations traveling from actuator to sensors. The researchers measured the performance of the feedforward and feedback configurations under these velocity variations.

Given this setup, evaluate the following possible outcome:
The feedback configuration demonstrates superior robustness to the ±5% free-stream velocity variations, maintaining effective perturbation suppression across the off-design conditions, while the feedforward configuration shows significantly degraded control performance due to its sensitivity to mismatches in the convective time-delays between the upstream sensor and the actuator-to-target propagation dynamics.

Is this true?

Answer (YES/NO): YES